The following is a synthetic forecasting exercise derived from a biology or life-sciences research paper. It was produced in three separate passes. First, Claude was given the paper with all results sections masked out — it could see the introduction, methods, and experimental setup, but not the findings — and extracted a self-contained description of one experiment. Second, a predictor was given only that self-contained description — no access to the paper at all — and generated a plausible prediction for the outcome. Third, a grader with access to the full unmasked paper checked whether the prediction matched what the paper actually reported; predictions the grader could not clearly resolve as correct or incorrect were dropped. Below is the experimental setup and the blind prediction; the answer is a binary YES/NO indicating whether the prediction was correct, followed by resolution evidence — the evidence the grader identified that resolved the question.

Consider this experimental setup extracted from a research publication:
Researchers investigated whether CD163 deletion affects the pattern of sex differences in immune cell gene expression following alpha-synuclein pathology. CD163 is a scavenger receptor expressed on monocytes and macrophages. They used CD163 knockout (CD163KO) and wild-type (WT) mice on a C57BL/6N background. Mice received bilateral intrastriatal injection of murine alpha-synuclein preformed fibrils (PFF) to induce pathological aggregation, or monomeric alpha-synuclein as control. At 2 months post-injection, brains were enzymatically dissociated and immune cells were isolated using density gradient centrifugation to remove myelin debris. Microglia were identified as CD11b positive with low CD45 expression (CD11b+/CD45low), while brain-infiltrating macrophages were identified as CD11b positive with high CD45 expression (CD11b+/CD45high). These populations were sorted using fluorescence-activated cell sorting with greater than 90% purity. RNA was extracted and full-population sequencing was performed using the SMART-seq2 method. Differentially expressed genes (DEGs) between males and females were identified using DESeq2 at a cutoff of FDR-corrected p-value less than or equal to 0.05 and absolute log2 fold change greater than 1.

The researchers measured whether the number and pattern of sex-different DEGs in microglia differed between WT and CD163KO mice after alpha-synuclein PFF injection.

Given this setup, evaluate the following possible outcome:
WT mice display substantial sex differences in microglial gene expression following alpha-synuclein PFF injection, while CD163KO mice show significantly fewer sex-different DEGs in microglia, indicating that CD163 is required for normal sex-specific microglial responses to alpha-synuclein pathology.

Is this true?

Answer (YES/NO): NO